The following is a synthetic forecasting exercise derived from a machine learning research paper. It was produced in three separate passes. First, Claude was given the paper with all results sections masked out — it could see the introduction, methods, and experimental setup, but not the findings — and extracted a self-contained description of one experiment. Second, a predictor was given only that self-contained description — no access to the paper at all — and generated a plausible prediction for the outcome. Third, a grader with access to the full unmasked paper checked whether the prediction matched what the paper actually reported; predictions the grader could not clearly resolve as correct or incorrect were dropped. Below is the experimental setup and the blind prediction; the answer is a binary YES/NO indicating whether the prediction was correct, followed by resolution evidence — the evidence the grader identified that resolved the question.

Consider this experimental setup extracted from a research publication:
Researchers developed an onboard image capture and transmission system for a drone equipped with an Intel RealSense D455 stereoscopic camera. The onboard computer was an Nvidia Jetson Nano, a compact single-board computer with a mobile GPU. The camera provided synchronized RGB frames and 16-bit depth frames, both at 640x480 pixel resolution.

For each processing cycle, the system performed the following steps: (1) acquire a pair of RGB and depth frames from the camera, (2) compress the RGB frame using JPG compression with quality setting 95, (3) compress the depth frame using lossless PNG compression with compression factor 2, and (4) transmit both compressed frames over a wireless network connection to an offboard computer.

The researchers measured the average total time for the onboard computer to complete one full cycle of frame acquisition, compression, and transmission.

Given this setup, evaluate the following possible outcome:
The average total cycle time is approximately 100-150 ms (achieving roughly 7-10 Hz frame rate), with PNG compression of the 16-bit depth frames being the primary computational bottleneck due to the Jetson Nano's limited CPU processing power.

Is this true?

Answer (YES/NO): YES